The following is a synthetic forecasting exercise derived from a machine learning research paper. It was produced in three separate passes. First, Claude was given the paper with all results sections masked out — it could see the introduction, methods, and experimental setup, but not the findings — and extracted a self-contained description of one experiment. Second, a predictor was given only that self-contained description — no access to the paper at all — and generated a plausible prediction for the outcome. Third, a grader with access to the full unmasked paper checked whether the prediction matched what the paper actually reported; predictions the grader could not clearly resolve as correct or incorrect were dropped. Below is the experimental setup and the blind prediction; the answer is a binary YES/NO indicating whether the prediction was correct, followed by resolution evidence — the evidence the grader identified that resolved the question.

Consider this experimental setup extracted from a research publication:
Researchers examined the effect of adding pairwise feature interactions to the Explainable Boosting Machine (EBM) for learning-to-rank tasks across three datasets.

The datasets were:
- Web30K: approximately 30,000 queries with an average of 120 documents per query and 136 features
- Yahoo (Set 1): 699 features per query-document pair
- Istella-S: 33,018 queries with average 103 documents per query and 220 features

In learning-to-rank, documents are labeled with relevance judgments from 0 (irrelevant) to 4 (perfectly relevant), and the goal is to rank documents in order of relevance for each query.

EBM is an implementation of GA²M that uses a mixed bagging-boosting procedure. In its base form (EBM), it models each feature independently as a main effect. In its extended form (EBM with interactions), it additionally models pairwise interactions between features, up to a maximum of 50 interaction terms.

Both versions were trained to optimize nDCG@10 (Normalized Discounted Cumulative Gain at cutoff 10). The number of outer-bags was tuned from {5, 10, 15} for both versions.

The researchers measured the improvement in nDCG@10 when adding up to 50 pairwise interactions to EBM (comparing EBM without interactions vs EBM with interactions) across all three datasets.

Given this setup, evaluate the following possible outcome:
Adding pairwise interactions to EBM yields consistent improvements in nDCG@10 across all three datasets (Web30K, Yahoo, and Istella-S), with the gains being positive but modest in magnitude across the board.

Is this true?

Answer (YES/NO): NO